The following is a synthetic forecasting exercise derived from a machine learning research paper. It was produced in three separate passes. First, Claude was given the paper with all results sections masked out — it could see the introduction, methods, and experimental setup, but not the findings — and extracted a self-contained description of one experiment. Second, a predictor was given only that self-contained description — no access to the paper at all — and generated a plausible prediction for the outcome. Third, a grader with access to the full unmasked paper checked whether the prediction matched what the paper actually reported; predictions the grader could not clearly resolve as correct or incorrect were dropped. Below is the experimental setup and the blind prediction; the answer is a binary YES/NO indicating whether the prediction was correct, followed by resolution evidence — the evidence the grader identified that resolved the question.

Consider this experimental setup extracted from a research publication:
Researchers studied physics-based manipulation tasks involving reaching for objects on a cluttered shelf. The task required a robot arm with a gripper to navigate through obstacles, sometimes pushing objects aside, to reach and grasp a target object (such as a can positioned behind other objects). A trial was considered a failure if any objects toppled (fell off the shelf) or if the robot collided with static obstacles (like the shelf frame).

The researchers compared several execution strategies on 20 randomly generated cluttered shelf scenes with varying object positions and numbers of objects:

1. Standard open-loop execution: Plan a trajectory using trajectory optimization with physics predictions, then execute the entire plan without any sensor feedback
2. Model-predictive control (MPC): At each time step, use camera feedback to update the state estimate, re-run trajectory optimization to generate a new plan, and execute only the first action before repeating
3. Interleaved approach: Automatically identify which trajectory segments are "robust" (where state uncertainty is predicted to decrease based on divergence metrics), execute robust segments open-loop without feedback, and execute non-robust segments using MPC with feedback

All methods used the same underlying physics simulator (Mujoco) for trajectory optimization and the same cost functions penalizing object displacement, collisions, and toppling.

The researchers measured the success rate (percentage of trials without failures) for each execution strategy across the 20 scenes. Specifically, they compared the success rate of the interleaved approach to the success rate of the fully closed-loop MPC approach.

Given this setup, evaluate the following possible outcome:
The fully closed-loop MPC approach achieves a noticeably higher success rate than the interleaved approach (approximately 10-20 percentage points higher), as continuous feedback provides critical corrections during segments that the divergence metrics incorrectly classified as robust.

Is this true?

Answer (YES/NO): NO